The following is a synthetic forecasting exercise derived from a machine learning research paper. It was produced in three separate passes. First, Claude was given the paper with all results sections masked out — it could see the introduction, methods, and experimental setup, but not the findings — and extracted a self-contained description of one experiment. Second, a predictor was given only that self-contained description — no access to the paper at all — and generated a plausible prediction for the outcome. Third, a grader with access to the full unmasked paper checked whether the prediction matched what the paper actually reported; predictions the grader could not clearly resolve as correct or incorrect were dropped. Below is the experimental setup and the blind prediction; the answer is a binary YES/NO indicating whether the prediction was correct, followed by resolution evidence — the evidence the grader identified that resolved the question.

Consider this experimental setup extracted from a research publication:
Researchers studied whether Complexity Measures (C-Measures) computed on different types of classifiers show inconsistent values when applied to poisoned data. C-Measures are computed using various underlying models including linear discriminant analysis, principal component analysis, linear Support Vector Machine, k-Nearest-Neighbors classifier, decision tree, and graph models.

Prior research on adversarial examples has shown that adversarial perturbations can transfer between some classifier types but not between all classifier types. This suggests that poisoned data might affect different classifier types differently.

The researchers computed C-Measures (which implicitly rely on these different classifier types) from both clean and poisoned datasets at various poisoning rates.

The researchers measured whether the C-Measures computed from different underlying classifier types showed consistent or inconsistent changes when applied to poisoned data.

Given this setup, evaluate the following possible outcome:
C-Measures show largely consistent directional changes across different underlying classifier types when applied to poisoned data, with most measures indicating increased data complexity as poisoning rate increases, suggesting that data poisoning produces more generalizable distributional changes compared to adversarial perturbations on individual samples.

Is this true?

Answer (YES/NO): NO